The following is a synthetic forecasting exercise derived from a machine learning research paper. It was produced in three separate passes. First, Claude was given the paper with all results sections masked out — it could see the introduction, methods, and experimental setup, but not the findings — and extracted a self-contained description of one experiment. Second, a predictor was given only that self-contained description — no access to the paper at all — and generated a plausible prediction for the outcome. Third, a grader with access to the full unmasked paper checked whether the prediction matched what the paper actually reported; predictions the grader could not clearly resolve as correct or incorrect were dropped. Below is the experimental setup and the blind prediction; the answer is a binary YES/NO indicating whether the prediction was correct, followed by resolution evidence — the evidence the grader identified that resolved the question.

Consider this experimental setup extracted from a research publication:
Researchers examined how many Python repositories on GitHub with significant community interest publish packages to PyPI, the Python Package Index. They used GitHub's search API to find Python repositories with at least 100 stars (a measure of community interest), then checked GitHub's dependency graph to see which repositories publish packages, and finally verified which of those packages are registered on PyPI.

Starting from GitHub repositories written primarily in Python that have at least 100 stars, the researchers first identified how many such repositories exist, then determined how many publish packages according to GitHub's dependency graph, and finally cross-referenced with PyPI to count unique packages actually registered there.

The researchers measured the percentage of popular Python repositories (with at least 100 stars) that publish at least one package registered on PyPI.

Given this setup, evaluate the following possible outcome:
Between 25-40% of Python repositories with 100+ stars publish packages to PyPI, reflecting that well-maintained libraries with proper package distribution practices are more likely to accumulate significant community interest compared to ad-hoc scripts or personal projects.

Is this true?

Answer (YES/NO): NO